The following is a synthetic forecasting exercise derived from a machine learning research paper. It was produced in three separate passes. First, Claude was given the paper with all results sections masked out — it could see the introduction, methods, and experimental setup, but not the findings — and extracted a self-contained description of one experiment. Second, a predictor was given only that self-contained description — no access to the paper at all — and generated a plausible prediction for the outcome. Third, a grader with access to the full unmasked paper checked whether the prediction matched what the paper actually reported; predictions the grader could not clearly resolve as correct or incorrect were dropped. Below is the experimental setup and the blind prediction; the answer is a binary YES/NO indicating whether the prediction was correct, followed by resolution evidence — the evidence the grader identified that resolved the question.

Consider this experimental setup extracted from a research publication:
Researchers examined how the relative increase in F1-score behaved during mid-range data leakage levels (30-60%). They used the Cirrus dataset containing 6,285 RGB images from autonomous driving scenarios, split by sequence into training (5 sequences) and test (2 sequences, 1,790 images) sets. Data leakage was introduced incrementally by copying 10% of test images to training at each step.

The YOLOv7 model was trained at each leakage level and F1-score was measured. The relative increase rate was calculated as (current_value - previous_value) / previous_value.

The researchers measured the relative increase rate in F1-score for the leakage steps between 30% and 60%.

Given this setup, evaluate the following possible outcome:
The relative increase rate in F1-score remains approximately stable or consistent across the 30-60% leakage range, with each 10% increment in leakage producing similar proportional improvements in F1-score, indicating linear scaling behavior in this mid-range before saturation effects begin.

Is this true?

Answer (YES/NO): NO